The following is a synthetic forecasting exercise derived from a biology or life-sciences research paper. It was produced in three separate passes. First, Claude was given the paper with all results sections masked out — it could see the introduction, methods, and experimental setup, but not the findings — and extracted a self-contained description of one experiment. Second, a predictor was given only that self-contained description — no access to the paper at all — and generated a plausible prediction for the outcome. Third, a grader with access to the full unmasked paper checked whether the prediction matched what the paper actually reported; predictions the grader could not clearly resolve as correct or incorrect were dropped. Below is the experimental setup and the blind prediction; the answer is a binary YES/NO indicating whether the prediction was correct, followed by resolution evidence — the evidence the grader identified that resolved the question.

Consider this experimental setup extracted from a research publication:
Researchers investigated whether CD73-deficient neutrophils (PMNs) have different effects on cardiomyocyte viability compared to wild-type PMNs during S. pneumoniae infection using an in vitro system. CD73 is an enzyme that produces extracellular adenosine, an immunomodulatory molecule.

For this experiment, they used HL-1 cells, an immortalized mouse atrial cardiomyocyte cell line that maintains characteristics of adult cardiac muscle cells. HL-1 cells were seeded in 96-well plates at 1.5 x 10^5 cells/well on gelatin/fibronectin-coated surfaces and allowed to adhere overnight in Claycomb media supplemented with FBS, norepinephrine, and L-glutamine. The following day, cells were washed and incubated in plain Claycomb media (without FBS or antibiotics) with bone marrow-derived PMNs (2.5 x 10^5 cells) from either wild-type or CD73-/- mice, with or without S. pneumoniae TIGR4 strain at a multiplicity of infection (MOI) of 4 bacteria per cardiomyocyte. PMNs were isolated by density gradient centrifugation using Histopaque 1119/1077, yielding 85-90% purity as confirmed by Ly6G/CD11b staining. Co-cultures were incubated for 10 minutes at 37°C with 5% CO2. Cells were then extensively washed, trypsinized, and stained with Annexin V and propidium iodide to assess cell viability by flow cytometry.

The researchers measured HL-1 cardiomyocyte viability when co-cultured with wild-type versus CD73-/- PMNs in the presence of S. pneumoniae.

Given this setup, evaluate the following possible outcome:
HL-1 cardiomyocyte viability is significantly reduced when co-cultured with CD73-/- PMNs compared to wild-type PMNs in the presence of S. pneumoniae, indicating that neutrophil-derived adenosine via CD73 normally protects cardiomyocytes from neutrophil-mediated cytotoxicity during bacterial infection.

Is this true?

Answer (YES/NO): YES